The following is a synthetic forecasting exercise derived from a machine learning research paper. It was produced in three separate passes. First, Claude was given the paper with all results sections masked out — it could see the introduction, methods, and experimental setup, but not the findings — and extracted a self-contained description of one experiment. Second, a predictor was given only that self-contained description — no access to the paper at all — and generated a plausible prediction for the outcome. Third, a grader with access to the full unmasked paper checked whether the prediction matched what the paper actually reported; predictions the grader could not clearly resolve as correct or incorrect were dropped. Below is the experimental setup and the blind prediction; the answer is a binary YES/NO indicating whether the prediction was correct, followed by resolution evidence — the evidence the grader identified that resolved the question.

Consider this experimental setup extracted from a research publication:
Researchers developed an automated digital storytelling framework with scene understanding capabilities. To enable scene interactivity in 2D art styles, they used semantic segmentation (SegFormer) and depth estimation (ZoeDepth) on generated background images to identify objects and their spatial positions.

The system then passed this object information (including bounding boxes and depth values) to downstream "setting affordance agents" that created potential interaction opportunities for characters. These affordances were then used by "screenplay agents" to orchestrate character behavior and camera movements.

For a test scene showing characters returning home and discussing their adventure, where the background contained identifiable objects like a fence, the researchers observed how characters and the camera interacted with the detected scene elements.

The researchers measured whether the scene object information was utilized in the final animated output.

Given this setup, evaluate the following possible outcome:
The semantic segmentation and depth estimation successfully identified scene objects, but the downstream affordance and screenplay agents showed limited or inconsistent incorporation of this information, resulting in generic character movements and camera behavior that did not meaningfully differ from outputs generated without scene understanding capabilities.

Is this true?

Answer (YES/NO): NO